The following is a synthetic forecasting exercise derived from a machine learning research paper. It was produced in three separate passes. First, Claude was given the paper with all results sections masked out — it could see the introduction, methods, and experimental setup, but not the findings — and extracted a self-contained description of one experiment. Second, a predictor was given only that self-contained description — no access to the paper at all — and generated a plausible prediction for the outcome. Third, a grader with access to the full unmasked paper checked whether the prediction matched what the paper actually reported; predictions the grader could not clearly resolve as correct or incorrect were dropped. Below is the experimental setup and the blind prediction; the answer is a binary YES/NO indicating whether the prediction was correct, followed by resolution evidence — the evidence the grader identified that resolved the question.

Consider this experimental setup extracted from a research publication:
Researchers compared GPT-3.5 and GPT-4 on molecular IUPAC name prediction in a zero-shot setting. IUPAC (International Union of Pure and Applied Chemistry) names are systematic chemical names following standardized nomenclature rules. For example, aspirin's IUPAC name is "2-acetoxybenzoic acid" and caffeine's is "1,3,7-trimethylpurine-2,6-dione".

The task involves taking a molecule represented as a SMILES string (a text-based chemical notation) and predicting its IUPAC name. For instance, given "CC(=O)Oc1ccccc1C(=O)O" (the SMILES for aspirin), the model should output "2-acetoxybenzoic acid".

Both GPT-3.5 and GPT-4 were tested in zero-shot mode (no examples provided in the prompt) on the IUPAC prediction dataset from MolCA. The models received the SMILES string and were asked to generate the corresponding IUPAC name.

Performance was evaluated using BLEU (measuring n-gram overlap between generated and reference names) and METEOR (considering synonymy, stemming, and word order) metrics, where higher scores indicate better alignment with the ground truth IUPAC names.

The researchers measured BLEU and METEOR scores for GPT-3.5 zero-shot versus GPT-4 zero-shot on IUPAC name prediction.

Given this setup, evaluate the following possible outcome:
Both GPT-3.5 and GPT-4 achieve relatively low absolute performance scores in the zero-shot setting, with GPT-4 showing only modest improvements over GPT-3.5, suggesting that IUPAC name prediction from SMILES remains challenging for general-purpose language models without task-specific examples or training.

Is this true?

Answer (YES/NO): YES